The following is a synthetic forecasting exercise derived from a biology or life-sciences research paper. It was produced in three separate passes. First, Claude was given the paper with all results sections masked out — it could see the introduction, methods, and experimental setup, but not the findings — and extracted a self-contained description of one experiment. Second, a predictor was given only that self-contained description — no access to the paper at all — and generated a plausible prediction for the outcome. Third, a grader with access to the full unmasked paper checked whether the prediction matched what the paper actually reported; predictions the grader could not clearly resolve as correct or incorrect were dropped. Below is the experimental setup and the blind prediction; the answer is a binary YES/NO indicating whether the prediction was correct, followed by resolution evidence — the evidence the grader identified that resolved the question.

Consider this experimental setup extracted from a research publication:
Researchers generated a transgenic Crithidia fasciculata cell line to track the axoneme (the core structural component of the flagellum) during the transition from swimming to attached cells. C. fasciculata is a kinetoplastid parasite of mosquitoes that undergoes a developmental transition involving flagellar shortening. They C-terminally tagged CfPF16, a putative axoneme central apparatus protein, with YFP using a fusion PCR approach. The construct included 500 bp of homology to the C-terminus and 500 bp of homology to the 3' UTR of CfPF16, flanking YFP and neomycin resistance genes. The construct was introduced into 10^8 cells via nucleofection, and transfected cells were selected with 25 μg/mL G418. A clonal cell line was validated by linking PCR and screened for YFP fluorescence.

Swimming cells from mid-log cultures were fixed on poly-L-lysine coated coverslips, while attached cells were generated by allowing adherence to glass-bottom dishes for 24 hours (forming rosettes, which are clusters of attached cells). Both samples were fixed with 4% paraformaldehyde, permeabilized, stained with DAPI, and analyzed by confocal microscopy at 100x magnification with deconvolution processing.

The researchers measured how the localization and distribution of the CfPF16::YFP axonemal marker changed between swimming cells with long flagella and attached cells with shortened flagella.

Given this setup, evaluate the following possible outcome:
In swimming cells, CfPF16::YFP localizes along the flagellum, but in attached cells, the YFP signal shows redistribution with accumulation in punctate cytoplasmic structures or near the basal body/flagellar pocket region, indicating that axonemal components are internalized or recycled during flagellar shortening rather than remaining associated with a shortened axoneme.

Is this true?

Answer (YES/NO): NO